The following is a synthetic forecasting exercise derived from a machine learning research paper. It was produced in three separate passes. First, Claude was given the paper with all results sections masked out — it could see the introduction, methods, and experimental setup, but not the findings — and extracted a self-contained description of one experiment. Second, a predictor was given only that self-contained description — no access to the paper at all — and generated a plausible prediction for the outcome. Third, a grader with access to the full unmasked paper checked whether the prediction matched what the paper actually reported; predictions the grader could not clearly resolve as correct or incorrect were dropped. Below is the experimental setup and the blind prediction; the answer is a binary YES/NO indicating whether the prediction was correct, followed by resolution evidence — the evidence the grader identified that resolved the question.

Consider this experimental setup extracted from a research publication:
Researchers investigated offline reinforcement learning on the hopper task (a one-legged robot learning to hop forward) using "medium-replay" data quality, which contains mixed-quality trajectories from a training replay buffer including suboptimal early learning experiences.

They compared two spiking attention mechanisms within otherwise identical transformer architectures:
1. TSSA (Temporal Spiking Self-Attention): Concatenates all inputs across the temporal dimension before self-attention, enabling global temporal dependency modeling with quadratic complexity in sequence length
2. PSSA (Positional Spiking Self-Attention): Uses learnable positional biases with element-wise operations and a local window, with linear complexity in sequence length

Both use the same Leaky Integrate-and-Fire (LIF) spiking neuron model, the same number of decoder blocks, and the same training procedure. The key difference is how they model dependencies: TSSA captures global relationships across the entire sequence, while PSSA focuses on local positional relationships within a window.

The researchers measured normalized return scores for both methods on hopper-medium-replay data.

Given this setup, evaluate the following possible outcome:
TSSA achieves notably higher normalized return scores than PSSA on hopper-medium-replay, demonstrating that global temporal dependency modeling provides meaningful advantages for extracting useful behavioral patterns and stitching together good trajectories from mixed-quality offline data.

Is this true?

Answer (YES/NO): NO